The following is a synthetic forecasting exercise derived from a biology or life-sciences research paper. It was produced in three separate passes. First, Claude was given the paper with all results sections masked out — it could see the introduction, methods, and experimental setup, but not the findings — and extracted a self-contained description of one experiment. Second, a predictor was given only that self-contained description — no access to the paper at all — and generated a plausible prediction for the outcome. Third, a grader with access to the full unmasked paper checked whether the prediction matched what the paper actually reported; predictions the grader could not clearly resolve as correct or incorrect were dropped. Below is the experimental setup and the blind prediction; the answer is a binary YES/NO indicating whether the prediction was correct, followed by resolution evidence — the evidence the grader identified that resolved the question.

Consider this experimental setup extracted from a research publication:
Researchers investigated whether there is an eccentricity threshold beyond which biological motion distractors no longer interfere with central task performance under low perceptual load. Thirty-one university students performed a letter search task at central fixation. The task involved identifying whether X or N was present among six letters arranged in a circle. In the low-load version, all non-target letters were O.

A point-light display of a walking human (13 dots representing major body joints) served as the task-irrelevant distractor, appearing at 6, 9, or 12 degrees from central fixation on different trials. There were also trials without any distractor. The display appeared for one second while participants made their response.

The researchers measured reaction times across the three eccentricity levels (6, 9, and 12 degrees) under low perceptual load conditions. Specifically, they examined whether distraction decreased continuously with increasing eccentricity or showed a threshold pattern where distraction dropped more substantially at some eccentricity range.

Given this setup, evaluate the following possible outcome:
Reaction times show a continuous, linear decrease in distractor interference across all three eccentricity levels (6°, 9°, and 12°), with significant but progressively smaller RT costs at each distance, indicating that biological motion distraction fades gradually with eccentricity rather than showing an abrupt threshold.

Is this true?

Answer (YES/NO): NO